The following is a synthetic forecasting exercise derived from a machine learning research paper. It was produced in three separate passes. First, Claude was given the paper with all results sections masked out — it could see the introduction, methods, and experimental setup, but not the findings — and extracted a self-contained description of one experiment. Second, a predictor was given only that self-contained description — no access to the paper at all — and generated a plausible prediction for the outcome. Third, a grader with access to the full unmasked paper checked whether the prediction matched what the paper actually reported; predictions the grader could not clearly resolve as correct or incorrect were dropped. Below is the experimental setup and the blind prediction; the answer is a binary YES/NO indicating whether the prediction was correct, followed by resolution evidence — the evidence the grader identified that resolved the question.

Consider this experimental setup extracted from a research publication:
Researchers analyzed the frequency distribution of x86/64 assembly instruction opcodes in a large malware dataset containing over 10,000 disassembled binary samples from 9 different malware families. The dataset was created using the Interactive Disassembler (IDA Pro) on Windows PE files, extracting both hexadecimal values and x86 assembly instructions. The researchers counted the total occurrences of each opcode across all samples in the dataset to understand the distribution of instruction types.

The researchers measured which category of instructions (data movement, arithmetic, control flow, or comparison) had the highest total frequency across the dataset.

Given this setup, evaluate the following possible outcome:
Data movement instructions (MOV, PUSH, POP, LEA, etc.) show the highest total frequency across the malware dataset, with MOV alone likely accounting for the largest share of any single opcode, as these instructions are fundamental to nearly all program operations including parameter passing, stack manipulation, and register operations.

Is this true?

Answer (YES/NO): YES